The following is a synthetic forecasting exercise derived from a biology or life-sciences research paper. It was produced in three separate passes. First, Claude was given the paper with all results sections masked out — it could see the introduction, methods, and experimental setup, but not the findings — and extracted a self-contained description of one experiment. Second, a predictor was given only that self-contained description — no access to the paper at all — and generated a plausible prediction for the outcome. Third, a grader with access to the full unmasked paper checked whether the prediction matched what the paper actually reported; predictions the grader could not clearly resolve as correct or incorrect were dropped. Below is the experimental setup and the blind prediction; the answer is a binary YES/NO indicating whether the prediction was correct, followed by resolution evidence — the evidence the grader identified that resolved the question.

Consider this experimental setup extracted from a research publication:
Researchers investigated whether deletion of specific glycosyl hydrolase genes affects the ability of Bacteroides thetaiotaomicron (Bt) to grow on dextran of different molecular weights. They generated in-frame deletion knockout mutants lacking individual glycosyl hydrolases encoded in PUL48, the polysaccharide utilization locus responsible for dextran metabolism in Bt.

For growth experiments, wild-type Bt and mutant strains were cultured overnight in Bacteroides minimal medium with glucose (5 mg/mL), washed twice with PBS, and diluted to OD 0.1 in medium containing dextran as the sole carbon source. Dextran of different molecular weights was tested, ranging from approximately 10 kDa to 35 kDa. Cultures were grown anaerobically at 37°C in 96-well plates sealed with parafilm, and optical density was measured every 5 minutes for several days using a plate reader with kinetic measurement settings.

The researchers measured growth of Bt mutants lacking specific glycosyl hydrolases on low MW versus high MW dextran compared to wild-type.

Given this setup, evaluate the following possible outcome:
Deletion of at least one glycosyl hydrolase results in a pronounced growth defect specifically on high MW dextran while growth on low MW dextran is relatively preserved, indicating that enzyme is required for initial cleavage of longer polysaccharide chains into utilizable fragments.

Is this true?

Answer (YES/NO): YES